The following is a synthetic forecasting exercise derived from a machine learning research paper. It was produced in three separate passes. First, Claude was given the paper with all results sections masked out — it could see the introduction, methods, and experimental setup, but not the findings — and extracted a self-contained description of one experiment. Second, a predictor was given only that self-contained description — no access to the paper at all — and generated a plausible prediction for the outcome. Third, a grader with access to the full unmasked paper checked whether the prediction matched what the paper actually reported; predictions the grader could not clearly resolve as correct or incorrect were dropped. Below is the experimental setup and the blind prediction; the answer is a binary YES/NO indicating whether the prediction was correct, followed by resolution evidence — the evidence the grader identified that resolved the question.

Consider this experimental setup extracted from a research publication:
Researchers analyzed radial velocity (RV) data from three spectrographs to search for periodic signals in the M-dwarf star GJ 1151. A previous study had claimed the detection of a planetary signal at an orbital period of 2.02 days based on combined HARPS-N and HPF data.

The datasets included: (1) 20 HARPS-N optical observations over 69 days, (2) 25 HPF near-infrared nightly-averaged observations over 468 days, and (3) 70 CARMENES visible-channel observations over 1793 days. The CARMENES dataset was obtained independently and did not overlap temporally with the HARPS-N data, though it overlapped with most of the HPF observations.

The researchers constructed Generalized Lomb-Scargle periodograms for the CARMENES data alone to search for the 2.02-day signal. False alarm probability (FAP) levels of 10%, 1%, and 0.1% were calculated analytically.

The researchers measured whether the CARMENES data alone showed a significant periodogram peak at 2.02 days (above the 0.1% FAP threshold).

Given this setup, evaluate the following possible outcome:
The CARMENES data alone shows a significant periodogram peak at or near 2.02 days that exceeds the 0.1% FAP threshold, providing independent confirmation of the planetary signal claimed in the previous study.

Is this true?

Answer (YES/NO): NO